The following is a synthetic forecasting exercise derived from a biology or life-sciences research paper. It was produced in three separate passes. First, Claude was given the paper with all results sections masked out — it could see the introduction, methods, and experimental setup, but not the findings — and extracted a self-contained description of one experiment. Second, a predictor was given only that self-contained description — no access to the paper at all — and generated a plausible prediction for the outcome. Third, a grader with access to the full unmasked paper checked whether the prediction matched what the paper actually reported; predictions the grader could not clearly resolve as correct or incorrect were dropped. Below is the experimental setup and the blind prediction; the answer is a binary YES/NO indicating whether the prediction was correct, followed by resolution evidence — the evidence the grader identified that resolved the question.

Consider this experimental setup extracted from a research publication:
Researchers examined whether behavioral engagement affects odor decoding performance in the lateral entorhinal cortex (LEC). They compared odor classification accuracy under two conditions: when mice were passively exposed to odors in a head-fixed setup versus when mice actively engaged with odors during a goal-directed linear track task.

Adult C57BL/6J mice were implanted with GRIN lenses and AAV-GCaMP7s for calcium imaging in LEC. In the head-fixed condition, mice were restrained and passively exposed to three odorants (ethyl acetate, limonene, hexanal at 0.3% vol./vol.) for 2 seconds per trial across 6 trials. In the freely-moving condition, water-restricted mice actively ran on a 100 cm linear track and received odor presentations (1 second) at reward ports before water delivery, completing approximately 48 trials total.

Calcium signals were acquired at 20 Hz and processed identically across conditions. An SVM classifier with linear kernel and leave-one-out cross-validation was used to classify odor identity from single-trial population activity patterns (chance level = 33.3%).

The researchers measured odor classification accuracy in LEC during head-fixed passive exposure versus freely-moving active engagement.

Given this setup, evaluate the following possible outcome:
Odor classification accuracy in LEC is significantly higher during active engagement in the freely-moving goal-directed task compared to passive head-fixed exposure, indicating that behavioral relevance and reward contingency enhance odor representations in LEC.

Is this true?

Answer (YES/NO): NO